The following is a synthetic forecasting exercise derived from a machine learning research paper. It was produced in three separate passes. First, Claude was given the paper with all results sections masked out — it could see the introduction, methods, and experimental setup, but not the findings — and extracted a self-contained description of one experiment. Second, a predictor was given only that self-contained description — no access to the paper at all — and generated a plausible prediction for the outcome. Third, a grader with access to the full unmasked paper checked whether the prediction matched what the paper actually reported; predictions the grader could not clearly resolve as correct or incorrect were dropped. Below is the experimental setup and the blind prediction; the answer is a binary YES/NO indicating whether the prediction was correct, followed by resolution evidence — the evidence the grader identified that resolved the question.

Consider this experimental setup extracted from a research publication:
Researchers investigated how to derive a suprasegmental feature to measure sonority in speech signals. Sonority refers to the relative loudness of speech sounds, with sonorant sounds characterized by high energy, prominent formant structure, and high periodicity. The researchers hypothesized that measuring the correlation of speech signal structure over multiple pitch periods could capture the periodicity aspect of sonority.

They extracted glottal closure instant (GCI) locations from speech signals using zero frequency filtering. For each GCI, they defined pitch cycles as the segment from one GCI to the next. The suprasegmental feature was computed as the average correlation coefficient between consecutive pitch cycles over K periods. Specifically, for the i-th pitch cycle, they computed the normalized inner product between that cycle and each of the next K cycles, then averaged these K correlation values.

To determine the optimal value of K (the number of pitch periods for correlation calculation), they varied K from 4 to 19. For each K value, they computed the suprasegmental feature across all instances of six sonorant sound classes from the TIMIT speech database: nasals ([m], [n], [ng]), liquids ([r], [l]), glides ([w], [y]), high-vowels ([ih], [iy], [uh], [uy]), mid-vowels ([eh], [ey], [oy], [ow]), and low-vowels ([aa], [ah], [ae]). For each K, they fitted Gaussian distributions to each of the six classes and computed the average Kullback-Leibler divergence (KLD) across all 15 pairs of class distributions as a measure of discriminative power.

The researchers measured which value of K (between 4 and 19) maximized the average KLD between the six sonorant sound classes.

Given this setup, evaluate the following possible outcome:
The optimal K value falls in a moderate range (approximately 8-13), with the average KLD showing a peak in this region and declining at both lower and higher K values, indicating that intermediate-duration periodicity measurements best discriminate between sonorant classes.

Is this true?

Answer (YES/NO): YES